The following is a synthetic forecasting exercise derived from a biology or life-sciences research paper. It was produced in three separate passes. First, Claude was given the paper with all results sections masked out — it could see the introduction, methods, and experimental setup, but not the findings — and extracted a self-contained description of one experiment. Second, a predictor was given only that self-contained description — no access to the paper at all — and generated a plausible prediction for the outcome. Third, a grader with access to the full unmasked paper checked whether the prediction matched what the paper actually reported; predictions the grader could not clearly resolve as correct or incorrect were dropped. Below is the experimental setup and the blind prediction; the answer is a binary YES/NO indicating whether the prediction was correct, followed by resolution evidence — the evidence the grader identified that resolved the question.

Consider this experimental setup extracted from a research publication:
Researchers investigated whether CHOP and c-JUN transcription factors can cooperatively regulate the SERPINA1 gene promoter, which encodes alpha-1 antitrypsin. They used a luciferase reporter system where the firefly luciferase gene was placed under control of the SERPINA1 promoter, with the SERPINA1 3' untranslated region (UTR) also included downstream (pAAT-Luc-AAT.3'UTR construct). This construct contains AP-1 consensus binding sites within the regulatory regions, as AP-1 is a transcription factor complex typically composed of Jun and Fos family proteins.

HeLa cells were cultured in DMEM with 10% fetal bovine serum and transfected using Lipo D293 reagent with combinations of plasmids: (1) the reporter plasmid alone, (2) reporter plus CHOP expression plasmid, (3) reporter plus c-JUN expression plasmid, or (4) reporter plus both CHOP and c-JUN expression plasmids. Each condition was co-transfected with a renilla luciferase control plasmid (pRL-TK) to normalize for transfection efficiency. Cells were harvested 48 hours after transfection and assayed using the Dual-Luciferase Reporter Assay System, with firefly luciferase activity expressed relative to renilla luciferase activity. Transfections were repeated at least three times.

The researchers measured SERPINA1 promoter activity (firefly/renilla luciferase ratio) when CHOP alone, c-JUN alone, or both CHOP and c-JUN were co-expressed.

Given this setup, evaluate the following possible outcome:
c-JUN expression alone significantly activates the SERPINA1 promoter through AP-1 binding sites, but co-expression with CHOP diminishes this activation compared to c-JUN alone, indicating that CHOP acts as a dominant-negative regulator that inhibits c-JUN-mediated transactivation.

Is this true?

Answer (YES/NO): NO